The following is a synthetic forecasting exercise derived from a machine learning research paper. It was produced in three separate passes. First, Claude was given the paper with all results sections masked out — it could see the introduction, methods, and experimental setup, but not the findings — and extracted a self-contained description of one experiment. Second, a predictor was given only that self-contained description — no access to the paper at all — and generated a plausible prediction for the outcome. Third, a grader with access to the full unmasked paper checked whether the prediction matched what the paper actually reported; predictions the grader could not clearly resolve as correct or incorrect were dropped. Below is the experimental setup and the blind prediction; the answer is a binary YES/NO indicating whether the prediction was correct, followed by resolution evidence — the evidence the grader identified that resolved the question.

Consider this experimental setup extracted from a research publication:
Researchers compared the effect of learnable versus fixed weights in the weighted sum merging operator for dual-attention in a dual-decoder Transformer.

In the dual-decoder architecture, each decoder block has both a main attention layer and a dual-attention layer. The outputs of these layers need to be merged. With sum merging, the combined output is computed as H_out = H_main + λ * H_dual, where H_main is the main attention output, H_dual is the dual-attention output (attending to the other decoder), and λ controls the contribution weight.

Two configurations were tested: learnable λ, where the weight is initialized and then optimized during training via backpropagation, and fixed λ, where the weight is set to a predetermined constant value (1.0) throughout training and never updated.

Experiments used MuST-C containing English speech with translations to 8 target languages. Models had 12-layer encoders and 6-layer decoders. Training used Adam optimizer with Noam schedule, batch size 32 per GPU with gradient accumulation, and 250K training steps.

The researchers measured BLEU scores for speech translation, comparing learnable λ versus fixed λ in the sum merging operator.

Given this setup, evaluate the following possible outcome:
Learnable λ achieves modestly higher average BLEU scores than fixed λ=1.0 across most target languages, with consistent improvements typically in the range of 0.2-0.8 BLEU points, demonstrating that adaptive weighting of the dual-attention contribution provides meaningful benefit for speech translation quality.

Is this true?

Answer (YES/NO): NO